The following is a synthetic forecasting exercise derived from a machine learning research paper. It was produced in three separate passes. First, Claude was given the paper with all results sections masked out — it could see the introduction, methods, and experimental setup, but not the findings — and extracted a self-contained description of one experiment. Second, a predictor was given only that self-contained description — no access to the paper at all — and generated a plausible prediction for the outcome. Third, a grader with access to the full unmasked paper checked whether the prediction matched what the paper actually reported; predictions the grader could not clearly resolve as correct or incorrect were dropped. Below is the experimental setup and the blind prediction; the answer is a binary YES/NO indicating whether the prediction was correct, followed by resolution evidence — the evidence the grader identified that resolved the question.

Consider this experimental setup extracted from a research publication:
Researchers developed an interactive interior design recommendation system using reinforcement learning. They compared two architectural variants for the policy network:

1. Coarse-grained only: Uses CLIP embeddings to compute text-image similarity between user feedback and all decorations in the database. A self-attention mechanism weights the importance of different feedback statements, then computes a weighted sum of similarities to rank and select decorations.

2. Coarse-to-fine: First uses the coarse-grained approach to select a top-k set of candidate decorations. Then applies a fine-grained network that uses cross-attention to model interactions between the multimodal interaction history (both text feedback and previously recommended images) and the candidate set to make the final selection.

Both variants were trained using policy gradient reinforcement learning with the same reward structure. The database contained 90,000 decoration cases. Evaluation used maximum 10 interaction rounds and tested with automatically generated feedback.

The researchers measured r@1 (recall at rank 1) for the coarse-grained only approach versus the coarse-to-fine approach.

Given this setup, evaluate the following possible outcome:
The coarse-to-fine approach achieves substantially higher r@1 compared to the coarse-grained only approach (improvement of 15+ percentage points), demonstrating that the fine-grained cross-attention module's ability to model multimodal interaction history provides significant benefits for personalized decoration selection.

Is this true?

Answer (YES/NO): NO